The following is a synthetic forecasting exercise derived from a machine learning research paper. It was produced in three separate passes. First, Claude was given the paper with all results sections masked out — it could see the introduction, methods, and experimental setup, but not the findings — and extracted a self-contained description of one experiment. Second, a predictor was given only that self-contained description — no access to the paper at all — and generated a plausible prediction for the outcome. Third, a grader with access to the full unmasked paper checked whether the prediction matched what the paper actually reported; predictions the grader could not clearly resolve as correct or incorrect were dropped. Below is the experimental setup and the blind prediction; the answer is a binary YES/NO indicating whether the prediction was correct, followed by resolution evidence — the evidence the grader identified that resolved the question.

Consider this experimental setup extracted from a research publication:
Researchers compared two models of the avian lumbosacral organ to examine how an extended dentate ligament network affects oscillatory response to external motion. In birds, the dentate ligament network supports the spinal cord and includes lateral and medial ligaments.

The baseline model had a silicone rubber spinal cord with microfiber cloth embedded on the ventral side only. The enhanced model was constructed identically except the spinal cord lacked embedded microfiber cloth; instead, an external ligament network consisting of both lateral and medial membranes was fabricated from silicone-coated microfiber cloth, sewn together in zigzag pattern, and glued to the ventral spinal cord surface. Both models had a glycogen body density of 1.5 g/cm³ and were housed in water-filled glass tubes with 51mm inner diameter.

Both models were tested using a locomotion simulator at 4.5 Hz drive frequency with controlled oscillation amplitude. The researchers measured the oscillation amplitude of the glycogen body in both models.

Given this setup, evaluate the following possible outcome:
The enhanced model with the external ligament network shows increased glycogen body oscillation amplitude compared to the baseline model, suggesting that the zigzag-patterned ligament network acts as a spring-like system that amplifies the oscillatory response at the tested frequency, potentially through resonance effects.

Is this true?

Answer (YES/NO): NO